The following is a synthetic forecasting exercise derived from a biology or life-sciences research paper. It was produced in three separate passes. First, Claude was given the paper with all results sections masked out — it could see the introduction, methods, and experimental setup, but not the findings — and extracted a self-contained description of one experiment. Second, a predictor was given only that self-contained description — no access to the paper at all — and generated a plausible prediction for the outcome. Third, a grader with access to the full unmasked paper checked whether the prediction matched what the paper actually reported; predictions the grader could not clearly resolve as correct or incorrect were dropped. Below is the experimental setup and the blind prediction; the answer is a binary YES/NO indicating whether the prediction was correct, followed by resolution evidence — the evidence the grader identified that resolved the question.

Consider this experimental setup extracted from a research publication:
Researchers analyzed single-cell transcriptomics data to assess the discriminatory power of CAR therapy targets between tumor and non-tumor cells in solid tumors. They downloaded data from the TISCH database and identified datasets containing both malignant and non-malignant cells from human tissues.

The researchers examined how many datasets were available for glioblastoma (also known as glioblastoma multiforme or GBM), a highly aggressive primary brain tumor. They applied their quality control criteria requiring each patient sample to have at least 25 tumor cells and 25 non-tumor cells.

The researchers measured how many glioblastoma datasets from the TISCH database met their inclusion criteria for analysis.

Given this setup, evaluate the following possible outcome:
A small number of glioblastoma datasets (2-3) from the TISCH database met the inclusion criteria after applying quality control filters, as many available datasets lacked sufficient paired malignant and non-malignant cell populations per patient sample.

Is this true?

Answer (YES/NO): NO